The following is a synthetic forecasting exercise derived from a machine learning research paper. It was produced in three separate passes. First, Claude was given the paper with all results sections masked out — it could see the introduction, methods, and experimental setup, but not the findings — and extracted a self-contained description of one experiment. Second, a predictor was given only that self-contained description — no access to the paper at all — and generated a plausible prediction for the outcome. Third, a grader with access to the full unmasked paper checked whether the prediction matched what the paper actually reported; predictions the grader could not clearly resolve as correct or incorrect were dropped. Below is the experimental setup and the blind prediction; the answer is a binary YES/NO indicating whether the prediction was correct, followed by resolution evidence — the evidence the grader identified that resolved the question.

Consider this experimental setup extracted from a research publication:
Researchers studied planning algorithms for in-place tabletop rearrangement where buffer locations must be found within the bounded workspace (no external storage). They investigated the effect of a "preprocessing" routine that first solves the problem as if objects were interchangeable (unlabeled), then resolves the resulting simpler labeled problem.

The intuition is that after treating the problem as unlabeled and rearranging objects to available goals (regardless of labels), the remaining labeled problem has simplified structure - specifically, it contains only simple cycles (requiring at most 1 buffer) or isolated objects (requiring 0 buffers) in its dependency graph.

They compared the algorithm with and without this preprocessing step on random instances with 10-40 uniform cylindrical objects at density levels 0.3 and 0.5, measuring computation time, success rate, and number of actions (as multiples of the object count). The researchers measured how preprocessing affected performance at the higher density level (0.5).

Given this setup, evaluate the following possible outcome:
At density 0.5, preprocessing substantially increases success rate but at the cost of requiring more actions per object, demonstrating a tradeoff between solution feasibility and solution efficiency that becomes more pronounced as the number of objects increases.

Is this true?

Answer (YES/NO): NO